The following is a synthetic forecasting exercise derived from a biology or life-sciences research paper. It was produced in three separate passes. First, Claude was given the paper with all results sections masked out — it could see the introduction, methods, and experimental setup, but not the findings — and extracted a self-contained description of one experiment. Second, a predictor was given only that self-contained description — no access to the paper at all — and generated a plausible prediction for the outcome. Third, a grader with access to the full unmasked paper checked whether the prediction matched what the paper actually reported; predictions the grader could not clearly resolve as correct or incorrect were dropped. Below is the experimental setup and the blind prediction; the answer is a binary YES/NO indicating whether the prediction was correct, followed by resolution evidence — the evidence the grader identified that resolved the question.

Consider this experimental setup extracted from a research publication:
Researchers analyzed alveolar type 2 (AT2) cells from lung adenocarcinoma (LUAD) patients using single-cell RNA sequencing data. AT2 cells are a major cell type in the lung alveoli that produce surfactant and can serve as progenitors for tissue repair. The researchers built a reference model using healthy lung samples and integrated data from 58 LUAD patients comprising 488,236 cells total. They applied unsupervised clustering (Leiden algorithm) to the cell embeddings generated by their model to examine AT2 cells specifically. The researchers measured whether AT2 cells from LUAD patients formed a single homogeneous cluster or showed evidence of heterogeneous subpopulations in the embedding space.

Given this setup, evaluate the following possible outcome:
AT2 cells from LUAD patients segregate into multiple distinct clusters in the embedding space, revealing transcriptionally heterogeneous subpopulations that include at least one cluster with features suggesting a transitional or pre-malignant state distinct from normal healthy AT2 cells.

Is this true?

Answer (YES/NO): YES